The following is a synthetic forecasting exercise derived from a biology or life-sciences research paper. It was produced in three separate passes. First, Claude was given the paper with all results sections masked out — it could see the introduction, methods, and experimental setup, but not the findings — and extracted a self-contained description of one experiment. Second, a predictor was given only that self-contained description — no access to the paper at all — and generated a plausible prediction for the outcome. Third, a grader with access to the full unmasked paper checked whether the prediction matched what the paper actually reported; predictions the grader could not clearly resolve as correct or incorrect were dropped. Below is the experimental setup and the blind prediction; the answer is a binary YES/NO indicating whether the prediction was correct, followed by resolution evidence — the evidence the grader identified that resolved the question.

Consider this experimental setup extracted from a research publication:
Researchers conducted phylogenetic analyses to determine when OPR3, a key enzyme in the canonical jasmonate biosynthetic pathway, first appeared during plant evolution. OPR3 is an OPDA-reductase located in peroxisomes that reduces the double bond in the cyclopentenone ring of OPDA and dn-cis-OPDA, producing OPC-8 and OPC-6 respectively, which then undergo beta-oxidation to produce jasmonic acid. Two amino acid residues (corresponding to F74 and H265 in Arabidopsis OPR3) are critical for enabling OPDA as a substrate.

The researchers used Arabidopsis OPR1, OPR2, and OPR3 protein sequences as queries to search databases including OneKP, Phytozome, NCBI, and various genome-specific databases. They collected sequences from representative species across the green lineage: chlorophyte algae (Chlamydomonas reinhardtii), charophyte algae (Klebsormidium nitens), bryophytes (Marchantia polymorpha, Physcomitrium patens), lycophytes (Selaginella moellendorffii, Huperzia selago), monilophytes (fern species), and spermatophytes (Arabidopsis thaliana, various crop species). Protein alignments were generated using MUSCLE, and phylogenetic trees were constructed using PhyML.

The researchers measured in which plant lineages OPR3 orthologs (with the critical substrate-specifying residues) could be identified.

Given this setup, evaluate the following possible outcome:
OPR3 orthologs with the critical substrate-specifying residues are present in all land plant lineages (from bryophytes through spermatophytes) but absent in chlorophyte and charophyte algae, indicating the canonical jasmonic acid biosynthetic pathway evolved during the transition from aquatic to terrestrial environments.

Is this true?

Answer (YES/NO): NO